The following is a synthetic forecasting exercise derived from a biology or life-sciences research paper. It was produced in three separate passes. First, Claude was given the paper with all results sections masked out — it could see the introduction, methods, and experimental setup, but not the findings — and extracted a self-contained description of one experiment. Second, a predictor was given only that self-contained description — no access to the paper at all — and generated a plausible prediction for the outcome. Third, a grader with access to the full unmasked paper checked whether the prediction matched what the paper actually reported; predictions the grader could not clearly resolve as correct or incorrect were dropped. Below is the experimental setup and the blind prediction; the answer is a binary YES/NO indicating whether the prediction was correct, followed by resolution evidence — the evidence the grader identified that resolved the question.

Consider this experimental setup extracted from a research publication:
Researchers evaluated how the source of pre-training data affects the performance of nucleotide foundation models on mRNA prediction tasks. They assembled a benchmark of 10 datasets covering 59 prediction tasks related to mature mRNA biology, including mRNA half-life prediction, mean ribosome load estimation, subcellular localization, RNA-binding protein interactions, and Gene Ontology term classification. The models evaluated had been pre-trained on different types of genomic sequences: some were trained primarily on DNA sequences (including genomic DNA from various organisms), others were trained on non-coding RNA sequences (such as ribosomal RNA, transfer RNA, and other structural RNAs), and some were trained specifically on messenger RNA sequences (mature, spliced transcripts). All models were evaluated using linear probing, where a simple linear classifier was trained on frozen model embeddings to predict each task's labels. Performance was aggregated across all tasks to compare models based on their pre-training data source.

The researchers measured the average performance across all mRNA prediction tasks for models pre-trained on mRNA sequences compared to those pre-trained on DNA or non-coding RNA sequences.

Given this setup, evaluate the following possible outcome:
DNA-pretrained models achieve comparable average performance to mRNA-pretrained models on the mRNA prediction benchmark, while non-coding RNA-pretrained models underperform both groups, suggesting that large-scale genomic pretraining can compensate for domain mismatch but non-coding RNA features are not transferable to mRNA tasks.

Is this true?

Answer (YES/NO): NO